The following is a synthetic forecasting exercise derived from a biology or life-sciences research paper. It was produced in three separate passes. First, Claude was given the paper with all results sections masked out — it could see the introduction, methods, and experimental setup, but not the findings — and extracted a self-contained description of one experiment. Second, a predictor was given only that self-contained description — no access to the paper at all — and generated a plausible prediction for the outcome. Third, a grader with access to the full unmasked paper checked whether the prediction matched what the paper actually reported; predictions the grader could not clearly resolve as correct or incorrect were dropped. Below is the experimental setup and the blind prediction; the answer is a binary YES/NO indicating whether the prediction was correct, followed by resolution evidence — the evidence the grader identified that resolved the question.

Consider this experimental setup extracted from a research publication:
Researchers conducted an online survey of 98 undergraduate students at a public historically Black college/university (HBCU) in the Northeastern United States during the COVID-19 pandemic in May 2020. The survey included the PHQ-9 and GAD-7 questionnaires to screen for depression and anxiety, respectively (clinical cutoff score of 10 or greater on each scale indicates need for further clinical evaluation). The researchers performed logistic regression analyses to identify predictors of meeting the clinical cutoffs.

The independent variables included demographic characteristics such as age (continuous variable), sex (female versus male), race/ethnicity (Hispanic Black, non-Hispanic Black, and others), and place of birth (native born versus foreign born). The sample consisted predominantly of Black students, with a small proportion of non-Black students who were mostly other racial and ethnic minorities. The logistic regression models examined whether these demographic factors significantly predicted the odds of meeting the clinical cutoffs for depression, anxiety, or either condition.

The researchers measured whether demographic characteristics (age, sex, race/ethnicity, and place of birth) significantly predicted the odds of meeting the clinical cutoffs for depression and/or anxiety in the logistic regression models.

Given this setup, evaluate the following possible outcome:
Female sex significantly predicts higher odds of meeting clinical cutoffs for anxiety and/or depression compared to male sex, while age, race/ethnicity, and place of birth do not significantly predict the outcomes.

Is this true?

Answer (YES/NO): NO